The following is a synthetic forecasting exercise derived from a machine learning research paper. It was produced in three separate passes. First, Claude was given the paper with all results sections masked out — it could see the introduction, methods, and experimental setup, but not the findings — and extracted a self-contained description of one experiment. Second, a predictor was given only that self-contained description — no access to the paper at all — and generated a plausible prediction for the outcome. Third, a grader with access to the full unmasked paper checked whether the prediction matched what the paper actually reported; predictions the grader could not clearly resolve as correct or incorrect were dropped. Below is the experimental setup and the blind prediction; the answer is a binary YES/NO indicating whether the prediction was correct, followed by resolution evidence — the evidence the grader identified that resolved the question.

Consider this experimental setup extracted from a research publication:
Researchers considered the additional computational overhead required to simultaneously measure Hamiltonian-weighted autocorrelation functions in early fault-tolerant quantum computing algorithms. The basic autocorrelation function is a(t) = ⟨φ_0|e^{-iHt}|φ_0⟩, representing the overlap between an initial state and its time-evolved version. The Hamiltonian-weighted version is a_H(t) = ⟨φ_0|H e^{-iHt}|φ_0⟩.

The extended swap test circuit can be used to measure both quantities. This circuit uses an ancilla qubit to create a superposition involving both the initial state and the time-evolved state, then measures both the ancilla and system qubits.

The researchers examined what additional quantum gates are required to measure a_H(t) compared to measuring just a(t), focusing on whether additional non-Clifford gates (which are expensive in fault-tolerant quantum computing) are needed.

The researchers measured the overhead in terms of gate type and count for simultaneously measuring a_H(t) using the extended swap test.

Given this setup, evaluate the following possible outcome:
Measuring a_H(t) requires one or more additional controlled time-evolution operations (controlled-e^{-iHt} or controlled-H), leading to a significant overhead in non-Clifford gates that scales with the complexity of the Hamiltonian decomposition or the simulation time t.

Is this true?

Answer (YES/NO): NO